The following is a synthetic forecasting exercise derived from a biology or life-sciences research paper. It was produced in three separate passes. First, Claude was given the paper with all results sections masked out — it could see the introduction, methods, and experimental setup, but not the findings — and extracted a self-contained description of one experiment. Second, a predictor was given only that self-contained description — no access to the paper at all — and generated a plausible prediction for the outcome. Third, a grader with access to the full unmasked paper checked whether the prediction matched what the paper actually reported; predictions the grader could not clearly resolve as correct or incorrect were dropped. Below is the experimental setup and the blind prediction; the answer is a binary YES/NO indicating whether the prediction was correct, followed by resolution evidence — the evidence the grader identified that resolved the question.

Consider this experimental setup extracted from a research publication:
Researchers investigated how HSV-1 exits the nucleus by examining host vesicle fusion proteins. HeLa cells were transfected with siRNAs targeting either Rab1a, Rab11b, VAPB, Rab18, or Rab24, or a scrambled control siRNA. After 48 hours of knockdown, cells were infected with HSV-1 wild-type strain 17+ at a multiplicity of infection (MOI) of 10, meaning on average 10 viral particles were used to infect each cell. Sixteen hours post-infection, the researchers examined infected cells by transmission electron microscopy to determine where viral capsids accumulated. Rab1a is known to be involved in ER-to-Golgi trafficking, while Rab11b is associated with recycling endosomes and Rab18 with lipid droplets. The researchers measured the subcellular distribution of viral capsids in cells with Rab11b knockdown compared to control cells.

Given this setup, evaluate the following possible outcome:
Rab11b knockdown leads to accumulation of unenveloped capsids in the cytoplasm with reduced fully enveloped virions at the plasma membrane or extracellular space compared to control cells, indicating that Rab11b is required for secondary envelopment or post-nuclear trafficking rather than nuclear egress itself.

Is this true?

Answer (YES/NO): NO